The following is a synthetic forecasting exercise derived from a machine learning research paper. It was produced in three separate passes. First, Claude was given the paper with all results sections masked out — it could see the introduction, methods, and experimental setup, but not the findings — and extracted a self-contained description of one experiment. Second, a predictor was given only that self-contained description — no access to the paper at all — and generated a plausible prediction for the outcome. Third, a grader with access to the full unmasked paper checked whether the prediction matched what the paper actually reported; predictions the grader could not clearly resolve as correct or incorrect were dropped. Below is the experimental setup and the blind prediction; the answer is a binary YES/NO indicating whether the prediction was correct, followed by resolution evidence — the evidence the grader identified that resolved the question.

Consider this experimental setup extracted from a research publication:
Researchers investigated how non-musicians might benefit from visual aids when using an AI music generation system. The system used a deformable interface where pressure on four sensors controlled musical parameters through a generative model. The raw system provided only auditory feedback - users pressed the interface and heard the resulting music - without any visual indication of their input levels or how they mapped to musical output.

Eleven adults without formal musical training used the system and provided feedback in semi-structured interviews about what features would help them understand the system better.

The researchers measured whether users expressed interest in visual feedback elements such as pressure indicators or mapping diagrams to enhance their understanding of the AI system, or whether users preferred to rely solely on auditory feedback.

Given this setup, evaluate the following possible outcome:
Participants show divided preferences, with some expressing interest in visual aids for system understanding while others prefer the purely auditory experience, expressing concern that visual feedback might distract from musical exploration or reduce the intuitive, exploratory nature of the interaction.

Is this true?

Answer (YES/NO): NO